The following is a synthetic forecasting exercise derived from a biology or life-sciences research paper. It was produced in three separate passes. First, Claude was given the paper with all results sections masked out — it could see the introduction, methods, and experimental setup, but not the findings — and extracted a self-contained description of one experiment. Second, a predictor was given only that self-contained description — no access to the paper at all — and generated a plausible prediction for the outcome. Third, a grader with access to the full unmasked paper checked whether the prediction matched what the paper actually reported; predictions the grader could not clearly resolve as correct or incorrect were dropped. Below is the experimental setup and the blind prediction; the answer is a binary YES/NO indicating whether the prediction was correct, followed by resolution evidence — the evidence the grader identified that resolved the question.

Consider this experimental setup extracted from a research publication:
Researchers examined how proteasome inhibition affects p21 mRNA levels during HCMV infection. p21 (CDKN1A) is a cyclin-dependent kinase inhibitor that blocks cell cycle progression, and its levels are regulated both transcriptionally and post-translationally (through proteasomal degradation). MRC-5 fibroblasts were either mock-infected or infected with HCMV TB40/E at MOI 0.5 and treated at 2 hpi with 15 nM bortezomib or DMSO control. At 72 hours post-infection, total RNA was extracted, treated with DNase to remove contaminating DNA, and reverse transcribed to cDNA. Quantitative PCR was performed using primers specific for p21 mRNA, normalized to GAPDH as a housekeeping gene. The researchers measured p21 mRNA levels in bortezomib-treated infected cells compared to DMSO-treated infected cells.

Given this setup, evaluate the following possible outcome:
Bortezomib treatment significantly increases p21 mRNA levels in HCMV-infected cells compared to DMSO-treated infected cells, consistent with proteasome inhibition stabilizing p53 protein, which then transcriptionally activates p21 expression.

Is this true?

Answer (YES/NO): NO